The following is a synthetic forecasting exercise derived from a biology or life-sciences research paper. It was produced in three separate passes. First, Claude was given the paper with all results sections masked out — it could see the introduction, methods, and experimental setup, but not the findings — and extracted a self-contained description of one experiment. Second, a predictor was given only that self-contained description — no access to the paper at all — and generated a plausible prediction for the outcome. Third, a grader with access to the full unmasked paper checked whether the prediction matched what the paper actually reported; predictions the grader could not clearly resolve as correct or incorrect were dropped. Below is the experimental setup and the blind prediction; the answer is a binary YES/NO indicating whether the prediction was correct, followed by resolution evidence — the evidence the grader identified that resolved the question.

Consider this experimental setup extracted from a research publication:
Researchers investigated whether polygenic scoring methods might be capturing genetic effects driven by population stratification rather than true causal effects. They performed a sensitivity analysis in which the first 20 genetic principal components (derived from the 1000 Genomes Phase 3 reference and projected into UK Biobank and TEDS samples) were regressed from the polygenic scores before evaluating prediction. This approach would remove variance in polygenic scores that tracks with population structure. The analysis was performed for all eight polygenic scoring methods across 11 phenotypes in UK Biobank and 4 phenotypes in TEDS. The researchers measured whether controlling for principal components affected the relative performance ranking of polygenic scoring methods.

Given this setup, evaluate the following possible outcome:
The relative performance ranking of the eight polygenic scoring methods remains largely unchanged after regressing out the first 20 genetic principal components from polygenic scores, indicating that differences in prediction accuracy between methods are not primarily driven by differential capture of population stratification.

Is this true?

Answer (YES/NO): YES